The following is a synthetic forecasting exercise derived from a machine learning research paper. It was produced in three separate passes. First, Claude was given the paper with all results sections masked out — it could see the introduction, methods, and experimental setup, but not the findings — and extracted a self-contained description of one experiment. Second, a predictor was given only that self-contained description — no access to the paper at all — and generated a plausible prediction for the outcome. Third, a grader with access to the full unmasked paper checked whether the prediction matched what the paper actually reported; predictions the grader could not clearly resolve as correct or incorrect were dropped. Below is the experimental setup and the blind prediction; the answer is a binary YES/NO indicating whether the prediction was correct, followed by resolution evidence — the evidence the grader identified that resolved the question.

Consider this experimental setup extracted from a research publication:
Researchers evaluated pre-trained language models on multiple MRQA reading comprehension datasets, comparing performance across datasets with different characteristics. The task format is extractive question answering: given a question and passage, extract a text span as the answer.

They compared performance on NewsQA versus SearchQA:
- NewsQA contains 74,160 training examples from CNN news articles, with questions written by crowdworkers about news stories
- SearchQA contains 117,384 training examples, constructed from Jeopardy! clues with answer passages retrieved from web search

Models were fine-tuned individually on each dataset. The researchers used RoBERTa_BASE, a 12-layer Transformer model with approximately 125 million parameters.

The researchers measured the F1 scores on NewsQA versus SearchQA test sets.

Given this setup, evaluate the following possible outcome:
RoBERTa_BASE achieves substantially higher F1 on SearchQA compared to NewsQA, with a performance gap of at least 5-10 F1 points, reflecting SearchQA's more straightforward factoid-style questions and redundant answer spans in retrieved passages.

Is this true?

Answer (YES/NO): YES